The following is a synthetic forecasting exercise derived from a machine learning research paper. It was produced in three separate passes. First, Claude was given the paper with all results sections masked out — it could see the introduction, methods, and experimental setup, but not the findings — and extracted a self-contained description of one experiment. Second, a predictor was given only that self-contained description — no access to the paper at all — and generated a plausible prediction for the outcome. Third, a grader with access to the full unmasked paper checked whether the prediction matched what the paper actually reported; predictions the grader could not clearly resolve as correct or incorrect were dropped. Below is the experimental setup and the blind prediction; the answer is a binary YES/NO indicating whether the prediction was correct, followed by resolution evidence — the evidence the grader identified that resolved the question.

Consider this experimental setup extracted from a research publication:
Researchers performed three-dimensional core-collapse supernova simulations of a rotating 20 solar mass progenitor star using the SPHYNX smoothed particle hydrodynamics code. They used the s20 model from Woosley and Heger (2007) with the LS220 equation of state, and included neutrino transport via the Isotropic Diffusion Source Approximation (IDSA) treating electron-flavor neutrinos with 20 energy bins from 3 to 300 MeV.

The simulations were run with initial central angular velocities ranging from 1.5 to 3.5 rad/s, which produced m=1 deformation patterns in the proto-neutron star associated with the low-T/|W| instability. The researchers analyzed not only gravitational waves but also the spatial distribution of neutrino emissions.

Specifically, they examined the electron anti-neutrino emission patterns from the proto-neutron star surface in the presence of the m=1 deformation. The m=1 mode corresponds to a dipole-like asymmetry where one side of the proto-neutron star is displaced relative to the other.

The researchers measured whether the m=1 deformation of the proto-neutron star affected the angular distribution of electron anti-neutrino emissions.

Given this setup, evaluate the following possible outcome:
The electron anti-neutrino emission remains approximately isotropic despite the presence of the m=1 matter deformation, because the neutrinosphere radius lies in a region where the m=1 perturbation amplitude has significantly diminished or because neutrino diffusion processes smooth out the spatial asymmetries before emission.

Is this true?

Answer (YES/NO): NO